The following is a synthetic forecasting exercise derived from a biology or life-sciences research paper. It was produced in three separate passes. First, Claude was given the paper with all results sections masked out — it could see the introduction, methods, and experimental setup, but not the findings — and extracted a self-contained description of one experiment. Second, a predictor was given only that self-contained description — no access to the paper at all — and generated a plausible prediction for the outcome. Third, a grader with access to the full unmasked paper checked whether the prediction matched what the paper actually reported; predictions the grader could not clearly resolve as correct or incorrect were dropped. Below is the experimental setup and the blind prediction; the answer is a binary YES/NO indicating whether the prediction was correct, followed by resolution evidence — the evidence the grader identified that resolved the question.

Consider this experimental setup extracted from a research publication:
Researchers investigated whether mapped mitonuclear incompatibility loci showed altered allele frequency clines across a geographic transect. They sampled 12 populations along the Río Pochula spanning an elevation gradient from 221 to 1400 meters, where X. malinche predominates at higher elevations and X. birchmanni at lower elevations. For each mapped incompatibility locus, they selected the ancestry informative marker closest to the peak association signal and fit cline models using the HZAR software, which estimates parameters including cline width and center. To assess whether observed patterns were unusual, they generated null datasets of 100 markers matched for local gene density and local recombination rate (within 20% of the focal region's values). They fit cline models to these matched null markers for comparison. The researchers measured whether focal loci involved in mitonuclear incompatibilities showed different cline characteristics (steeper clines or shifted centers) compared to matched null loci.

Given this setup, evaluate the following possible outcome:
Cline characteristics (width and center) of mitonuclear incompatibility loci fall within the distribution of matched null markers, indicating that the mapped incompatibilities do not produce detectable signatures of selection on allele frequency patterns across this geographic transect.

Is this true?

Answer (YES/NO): NO